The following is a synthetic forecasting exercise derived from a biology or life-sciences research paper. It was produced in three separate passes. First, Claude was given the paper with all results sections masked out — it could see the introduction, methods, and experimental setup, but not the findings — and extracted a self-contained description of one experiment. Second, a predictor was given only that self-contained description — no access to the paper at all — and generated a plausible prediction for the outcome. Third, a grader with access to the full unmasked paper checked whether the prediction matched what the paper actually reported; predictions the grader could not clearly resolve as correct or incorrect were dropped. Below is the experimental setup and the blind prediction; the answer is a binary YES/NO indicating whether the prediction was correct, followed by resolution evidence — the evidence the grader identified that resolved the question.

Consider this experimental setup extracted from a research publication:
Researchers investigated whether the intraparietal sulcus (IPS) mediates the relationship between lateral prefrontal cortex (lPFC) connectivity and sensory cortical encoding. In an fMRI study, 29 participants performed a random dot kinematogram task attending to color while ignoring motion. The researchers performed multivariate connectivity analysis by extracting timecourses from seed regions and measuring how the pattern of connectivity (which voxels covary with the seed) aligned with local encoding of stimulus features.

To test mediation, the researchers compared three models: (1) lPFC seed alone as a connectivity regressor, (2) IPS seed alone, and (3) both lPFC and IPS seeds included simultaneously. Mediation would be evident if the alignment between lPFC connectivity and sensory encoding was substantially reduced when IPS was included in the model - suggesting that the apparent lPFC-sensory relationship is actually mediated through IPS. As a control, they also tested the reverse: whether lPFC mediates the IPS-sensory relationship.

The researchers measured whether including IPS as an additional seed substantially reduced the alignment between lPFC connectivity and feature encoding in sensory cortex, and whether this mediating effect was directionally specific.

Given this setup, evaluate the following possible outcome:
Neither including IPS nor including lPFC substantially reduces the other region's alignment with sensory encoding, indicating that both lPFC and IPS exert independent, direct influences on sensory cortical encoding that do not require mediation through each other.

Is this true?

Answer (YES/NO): NO